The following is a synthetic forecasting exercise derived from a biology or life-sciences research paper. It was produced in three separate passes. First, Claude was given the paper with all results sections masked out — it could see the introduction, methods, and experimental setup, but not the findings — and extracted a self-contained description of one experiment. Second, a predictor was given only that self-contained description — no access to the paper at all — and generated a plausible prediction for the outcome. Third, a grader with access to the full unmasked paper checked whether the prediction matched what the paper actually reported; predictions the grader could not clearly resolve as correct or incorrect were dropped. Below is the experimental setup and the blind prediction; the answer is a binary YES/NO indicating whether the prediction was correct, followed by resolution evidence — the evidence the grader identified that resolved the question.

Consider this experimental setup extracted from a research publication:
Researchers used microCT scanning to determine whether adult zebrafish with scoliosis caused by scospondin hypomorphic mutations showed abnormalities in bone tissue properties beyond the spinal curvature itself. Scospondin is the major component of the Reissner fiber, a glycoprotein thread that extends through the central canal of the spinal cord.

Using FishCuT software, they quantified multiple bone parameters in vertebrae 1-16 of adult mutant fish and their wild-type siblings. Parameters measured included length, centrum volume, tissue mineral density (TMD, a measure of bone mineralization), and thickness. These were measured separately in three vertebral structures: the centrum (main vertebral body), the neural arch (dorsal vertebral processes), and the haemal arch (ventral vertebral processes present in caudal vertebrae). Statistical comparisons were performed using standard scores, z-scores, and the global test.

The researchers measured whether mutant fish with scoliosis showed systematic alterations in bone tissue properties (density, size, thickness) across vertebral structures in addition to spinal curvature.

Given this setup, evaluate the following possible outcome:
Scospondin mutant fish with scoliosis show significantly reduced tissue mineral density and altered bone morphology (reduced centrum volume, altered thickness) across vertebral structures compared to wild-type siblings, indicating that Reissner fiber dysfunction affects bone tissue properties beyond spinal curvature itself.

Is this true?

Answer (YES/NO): NO